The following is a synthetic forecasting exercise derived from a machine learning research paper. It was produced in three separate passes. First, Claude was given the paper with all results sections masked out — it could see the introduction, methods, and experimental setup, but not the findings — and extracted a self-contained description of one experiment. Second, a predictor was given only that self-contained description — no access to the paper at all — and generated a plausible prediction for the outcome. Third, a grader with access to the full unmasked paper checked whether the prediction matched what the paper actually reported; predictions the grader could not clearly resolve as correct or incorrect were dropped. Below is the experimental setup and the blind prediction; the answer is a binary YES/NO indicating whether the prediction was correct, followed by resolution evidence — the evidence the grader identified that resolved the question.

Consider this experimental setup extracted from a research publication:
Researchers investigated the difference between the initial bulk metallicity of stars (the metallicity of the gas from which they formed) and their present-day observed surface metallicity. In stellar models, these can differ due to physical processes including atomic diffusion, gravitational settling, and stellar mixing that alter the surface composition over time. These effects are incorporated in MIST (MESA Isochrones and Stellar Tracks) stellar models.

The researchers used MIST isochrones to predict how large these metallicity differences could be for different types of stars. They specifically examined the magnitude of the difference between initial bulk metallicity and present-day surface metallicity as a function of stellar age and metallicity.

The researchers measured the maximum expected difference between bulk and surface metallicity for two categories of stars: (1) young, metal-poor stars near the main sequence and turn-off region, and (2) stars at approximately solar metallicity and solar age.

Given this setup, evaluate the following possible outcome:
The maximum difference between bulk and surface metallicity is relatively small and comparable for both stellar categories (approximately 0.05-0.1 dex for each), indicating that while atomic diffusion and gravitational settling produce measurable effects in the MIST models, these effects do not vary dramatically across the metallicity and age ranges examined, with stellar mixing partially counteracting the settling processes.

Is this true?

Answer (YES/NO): NO